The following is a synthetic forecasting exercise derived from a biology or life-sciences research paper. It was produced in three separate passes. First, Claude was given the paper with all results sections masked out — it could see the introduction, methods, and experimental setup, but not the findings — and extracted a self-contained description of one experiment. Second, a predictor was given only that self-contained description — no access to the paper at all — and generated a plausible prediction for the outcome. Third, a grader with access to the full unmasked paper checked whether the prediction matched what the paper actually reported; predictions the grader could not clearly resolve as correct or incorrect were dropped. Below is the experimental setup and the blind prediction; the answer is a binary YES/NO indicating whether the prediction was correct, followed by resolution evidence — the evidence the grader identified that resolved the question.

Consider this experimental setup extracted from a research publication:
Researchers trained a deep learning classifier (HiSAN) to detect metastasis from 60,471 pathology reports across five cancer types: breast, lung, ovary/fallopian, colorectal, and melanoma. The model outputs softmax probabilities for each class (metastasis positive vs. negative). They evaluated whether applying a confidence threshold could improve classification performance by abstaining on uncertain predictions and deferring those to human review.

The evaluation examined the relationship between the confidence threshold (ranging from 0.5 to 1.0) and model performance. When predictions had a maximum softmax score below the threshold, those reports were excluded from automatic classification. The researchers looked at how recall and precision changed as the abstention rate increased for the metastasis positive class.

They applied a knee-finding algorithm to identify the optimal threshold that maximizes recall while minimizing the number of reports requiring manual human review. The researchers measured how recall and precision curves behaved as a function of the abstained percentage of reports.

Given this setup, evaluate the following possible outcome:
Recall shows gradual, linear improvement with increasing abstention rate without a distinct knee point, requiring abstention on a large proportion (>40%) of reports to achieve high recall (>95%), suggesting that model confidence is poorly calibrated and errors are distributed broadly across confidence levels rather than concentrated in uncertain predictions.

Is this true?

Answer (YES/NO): NO